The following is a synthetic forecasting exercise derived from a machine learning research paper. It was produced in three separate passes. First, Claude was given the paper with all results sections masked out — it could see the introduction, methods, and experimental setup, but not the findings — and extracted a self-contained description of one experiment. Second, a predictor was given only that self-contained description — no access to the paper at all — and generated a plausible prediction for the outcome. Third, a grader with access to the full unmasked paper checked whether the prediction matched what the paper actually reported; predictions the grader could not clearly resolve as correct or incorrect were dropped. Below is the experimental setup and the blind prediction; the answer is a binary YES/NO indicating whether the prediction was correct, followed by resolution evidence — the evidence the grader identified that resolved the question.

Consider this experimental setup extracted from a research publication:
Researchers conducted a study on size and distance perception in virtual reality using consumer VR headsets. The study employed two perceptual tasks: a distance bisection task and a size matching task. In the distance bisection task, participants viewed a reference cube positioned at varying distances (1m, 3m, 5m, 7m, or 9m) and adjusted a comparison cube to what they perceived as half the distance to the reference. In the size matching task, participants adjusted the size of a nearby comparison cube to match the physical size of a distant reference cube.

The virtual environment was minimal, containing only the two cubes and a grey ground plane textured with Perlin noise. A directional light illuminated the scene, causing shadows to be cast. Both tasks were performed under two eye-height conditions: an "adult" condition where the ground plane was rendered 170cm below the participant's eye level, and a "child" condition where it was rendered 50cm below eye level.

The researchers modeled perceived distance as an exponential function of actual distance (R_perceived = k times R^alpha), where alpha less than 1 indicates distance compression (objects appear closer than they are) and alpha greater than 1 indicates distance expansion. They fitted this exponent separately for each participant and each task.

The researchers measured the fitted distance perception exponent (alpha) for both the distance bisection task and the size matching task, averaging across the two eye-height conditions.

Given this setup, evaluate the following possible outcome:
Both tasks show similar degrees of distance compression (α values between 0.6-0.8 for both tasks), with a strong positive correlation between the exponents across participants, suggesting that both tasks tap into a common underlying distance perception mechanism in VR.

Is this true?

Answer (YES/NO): NO